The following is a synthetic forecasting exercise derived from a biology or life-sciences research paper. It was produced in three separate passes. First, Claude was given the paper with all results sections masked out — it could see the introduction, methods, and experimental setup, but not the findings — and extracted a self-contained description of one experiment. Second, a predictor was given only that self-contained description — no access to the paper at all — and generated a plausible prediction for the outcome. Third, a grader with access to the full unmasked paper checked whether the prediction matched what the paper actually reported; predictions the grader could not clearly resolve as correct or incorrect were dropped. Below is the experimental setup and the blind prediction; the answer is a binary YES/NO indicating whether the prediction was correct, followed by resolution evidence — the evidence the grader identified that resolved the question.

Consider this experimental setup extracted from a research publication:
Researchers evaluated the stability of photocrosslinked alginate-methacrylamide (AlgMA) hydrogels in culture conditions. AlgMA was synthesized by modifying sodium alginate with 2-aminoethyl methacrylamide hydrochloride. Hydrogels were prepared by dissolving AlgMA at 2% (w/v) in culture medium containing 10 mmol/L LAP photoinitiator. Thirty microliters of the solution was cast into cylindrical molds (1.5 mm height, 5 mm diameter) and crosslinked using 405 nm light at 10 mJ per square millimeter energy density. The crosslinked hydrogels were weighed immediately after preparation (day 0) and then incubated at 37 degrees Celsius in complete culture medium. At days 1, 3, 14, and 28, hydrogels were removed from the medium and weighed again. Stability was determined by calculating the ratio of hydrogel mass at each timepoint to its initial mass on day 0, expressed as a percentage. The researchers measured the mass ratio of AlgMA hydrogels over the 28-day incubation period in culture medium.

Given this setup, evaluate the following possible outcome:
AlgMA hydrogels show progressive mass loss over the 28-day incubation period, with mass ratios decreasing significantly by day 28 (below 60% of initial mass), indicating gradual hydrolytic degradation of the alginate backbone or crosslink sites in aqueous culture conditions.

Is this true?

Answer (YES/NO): NO